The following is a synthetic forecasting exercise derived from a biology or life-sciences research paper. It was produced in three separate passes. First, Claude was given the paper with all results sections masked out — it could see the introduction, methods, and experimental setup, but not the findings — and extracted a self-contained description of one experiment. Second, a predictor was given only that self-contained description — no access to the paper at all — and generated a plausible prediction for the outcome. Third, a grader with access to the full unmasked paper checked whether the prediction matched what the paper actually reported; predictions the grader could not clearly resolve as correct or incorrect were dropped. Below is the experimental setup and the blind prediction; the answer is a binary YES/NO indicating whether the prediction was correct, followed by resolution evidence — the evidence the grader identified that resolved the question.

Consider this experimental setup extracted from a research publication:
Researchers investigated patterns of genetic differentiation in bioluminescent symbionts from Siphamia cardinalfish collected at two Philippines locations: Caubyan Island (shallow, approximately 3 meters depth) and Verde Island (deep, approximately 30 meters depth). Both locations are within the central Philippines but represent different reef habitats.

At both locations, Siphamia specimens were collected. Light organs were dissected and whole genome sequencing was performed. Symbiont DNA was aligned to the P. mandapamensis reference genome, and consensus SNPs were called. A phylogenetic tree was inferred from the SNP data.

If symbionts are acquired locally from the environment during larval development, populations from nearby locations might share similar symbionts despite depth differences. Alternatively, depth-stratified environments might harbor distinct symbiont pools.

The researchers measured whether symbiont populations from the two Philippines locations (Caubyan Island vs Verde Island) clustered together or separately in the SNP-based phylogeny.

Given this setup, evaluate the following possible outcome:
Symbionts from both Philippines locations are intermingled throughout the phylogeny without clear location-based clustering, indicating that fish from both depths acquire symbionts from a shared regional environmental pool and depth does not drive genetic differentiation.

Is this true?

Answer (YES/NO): YES